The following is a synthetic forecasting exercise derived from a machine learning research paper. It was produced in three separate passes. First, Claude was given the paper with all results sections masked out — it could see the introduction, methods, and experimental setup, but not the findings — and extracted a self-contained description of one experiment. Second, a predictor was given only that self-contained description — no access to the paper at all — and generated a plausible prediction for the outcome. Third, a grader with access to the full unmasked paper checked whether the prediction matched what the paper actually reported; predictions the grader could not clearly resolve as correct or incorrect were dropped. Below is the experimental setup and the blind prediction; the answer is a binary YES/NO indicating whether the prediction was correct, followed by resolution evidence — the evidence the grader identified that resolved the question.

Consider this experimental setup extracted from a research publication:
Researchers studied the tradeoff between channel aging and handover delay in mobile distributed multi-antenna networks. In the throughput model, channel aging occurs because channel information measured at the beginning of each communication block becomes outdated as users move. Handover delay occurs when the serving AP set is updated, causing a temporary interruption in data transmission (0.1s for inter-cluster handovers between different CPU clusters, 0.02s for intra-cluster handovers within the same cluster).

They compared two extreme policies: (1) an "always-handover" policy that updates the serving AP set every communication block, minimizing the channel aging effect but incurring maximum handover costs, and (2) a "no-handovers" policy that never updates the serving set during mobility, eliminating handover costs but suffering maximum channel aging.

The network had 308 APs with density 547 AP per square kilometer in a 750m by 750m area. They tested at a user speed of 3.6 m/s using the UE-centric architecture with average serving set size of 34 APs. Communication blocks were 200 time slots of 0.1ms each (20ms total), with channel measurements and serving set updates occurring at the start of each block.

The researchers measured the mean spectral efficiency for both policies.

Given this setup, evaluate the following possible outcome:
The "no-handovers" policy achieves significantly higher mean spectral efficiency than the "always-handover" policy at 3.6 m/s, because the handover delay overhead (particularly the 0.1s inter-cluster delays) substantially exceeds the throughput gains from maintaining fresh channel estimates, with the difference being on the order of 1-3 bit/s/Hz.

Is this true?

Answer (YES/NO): NO